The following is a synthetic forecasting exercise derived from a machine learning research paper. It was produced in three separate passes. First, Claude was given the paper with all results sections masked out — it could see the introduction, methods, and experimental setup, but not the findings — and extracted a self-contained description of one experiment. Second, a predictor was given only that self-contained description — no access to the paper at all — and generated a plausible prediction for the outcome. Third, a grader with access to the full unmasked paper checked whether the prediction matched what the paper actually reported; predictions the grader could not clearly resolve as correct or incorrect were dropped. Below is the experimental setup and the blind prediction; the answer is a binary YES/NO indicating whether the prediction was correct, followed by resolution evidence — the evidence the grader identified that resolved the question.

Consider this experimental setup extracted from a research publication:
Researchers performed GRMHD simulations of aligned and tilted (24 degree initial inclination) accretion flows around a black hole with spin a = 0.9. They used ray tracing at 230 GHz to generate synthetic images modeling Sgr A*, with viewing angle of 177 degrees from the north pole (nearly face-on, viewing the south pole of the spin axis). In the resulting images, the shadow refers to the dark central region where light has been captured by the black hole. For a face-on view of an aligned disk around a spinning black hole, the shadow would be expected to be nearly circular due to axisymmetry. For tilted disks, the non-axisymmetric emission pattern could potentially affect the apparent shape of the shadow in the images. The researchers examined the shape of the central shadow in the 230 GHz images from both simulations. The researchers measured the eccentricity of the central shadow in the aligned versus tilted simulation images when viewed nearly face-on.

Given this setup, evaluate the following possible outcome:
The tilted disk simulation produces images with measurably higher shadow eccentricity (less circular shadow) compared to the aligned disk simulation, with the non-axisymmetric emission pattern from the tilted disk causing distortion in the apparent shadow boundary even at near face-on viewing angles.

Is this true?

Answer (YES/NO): YES